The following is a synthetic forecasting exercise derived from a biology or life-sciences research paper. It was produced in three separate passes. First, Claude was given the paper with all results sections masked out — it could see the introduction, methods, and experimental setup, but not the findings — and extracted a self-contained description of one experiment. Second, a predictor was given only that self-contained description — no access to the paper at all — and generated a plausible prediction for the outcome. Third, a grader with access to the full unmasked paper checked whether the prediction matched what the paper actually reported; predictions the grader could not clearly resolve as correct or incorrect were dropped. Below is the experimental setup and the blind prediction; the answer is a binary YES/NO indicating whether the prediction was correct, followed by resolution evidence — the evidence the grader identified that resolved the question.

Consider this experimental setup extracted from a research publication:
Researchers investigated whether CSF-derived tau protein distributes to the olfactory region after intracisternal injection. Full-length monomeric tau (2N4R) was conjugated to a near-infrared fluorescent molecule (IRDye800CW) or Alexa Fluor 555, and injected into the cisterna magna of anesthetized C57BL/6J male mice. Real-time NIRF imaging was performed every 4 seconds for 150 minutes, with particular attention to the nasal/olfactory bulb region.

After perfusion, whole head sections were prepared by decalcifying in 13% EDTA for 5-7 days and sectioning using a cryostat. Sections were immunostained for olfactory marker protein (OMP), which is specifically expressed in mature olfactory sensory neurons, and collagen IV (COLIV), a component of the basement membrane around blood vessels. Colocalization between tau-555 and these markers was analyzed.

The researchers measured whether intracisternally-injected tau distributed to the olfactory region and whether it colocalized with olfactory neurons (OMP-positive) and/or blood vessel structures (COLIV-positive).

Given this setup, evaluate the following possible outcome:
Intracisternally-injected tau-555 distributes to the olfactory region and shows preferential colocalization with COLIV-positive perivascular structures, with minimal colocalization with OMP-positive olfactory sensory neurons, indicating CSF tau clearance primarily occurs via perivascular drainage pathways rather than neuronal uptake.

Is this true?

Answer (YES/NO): YES